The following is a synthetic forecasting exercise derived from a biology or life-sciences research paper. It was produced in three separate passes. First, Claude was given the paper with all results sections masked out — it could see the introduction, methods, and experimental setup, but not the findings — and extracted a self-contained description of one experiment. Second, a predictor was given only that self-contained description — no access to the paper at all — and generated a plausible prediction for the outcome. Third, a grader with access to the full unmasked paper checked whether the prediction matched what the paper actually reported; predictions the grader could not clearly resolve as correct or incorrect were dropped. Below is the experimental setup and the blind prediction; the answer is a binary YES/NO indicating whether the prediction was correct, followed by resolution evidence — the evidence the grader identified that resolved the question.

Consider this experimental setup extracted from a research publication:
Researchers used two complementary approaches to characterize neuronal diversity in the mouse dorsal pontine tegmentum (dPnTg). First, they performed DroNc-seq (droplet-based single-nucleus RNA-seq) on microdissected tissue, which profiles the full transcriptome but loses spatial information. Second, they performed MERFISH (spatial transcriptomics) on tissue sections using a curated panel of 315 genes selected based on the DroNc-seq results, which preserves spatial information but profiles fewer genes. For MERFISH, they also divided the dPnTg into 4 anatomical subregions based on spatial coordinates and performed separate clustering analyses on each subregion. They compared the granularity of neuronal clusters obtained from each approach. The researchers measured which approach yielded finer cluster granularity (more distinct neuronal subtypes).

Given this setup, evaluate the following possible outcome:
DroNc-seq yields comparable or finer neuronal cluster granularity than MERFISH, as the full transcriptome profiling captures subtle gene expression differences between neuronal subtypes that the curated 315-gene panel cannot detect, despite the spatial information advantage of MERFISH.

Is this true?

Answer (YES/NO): NO